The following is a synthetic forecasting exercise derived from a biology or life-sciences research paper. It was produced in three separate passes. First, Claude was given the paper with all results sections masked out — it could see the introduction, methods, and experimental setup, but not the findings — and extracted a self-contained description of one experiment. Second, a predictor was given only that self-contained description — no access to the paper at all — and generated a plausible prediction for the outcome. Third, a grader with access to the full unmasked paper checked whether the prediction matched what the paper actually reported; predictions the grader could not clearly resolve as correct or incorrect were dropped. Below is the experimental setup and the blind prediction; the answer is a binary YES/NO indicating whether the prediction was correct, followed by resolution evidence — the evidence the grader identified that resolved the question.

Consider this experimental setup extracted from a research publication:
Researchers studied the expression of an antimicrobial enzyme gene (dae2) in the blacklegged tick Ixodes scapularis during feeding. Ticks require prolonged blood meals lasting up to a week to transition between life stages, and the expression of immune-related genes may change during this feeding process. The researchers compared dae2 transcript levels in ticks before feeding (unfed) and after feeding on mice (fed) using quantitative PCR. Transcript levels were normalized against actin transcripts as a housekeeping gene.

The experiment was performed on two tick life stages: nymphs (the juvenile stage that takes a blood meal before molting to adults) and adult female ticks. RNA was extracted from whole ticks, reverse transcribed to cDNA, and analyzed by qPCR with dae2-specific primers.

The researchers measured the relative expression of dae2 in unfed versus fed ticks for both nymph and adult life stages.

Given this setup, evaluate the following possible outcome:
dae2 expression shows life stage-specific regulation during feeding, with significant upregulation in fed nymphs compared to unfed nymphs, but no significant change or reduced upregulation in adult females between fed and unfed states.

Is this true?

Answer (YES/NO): NO